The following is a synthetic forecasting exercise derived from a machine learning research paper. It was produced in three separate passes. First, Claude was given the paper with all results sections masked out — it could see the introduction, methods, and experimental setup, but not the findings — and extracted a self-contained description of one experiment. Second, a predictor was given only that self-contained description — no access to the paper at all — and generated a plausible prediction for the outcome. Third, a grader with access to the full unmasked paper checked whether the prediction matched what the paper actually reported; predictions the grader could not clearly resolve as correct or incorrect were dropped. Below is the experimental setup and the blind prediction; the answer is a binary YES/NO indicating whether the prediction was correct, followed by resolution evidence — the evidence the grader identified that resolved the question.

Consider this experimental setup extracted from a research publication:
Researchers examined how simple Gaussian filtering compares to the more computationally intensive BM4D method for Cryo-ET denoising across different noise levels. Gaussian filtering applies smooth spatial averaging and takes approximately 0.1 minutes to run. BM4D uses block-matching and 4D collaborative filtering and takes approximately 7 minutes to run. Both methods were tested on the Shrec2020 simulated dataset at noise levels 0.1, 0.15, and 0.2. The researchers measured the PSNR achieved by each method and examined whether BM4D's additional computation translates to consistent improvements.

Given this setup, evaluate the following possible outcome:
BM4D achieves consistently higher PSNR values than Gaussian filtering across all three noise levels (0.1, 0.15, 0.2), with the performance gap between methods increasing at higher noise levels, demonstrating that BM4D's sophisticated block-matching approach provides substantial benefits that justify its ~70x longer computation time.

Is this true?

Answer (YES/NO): YES